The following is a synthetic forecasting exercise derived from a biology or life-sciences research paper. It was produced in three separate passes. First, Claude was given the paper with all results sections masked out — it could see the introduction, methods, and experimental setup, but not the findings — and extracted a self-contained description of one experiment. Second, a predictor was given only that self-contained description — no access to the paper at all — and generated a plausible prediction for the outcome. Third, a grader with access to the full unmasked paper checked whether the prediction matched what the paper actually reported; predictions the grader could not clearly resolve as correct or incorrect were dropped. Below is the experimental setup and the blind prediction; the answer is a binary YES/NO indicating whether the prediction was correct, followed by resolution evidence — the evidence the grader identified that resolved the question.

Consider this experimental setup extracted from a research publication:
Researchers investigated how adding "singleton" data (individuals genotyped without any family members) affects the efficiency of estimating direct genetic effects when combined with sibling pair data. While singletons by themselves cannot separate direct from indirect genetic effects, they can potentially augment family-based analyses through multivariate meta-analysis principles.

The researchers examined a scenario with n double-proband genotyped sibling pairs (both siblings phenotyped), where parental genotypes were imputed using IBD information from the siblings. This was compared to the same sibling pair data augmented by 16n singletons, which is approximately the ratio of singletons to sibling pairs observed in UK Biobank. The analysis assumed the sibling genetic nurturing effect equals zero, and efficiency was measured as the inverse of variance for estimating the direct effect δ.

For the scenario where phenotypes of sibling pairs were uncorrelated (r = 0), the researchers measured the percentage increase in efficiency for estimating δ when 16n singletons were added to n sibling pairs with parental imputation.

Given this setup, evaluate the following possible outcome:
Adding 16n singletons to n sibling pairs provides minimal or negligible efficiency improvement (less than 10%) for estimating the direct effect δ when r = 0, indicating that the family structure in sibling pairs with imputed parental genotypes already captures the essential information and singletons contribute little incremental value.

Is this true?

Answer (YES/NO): NO